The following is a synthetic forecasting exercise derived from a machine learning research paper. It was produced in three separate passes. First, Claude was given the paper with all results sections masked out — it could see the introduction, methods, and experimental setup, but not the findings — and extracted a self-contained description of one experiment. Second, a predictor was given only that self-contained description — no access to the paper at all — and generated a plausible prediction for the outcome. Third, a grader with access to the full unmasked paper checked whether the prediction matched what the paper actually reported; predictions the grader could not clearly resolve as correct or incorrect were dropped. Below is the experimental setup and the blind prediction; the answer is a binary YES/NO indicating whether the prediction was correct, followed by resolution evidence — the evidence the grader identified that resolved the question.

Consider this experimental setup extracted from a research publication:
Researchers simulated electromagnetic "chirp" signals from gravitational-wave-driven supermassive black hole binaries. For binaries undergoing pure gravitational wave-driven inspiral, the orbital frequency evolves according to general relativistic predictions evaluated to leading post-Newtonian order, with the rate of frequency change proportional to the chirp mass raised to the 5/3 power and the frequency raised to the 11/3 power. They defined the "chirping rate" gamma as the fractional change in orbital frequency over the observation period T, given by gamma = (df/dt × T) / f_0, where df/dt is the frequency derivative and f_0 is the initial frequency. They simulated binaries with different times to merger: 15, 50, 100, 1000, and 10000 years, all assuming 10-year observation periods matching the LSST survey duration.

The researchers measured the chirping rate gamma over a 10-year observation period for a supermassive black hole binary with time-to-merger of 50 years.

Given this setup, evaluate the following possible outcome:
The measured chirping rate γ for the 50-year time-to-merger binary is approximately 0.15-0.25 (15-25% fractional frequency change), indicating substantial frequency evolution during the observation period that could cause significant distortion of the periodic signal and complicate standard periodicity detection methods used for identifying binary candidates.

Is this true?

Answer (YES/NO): NO